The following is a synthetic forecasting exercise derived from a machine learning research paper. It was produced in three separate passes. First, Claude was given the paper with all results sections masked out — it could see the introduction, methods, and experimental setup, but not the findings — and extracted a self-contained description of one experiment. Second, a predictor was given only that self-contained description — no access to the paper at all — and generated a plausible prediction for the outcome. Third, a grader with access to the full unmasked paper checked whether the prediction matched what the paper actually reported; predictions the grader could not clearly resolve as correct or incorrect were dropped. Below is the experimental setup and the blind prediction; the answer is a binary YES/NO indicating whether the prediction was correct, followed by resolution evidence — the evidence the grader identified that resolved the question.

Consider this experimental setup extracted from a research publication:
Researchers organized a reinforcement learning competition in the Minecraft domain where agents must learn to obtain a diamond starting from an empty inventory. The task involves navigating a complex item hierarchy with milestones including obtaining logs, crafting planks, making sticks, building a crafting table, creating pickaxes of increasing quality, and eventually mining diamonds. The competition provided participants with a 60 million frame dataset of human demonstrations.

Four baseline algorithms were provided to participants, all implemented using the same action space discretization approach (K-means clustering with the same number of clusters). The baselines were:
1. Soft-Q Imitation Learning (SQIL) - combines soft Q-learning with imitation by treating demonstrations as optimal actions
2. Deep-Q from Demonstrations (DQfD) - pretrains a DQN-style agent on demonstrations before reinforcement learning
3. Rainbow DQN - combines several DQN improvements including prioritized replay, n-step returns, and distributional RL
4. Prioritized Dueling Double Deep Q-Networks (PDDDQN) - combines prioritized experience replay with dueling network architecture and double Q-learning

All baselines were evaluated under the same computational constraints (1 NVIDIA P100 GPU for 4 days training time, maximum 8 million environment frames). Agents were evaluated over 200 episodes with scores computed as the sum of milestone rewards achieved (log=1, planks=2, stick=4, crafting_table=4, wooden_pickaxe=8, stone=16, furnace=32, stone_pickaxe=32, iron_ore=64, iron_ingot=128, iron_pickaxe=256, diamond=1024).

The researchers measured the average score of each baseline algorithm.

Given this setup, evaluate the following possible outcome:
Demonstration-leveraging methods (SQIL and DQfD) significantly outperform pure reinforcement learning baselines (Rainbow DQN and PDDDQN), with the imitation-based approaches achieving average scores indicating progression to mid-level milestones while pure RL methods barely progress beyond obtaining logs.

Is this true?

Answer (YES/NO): NO